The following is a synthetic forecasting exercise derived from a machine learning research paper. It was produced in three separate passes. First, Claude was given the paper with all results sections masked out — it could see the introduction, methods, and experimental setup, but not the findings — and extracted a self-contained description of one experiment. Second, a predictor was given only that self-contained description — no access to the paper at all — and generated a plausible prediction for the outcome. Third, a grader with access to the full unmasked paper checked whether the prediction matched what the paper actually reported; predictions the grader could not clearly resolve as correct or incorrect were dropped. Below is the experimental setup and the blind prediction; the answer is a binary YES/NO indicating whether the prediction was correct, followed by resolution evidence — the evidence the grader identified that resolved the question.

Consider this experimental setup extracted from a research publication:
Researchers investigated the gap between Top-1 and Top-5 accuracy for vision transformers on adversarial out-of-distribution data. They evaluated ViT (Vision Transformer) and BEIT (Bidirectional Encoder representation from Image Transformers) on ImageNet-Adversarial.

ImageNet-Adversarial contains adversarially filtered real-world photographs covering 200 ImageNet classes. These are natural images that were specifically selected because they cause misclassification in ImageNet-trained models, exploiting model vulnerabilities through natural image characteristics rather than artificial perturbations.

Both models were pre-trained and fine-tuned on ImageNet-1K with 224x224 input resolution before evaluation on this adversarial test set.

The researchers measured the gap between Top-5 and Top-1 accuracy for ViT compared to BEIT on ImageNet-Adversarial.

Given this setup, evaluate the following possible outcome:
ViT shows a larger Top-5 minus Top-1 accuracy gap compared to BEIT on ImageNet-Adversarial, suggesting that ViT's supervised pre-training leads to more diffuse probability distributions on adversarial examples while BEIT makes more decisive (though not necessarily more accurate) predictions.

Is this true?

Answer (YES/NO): NO